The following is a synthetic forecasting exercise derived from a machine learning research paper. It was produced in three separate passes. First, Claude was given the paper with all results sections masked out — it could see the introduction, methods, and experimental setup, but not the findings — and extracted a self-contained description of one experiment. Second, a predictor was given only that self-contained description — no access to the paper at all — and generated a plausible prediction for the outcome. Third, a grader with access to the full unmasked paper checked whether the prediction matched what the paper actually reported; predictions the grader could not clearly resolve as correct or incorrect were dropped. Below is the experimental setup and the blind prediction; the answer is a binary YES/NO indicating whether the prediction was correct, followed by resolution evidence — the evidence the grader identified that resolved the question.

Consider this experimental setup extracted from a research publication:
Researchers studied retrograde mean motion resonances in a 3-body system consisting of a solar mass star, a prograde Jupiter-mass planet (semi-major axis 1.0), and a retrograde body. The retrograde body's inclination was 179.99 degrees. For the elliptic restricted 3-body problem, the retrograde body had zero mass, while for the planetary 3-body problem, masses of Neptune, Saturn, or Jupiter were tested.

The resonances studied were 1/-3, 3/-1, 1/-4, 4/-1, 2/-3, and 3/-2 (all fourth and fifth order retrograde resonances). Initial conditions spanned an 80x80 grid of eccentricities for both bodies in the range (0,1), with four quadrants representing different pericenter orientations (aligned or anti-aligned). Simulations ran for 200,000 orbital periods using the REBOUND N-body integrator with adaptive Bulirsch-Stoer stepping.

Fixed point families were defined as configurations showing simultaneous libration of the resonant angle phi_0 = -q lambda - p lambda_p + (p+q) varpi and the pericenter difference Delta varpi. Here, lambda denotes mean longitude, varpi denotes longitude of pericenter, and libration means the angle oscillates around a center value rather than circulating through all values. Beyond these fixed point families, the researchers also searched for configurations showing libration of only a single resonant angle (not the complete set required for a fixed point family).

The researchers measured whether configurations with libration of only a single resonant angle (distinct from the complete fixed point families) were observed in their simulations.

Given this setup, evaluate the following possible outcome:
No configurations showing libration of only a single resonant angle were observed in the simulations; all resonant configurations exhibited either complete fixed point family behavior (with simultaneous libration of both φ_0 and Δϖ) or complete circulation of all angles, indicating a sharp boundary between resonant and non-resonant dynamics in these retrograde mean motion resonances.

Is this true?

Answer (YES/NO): NO